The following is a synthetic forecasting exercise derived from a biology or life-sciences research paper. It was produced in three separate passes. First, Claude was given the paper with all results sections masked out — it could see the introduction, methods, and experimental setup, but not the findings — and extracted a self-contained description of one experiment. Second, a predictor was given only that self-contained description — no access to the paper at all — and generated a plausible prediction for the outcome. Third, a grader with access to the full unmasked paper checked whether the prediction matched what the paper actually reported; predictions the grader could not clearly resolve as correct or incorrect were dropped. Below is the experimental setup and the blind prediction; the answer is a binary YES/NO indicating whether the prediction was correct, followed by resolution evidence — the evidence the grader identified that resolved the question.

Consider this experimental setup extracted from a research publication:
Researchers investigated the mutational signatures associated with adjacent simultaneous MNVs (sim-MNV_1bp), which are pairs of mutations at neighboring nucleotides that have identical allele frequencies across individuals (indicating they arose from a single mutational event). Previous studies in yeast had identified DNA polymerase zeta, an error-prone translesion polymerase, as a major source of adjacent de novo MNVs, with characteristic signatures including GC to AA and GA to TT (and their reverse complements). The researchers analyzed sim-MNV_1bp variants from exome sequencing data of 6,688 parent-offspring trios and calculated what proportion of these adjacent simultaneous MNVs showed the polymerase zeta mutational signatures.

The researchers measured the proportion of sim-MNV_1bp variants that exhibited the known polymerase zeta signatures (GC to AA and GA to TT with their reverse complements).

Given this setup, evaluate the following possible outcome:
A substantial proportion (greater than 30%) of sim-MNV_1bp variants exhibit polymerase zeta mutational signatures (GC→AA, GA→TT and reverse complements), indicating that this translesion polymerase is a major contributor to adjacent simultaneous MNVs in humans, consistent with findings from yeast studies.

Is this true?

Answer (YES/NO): NO